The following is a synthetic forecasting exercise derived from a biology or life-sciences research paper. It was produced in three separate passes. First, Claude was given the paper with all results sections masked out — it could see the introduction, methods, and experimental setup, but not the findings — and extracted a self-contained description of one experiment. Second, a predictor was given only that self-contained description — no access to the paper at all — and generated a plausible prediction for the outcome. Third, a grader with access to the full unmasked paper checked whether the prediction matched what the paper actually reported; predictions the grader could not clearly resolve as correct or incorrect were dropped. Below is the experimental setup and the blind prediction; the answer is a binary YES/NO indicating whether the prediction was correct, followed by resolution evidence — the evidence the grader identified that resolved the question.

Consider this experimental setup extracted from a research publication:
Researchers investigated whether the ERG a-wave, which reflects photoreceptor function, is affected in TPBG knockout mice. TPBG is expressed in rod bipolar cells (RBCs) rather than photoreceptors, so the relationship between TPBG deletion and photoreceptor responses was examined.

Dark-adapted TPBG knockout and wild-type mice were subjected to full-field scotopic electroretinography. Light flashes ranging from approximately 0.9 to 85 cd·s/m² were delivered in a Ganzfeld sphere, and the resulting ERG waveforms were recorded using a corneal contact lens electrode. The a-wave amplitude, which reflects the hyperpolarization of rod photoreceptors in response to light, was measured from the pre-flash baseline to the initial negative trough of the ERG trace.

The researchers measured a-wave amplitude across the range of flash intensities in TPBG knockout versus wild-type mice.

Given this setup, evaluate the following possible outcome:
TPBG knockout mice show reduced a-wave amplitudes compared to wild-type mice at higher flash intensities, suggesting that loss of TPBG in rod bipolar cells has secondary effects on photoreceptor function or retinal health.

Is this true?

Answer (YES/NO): NO